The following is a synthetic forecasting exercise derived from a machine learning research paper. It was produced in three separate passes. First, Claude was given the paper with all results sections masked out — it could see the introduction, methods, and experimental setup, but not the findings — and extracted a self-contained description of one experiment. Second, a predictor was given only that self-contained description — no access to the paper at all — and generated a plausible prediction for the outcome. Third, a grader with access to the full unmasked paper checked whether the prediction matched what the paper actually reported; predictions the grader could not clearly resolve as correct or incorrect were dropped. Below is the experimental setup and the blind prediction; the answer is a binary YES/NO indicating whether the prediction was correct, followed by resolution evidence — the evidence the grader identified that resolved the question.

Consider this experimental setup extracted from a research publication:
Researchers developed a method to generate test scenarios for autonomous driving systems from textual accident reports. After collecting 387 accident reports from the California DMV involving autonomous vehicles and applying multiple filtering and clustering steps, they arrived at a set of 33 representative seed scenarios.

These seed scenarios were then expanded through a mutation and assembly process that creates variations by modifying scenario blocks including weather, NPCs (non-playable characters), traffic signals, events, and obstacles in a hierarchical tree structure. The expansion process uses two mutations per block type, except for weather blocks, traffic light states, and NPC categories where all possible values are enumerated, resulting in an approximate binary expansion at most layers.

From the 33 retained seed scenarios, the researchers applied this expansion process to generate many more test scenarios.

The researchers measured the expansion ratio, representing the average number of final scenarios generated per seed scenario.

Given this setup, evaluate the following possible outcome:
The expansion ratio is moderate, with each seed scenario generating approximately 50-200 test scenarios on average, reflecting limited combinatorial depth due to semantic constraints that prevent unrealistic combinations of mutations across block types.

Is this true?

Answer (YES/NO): YES